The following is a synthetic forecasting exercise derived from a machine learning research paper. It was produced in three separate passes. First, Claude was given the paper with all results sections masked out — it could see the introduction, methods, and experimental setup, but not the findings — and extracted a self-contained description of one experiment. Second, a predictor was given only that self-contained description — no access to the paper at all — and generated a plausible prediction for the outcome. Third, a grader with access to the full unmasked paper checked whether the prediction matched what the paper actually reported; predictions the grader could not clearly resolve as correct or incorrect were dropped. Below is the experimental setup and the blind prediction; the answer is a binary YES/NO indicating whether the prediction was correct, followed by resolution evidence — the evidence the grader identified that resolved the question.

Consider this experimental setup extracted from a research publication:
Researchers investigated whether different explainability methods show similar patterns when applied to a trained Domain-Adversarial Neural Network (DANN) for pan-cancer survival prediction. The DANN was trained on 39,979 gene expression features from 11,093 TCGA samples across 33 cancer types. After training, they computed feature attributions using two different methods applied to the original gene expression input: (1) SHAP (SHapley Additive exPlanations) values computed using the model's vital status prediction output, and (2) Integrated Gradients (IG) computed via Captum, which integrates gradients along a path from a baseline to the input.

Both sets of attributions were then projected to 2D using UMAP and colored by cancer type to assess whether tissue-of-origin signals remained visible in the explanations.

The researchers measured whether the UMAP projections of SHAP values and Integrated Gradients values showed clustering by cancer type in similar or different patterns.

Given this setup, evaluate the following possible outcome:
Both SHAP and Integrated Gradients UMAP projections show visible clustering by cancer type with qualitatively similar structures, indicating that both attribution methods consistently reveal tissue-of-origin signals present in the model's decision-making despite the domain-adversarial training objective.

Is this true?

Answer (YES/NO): YES